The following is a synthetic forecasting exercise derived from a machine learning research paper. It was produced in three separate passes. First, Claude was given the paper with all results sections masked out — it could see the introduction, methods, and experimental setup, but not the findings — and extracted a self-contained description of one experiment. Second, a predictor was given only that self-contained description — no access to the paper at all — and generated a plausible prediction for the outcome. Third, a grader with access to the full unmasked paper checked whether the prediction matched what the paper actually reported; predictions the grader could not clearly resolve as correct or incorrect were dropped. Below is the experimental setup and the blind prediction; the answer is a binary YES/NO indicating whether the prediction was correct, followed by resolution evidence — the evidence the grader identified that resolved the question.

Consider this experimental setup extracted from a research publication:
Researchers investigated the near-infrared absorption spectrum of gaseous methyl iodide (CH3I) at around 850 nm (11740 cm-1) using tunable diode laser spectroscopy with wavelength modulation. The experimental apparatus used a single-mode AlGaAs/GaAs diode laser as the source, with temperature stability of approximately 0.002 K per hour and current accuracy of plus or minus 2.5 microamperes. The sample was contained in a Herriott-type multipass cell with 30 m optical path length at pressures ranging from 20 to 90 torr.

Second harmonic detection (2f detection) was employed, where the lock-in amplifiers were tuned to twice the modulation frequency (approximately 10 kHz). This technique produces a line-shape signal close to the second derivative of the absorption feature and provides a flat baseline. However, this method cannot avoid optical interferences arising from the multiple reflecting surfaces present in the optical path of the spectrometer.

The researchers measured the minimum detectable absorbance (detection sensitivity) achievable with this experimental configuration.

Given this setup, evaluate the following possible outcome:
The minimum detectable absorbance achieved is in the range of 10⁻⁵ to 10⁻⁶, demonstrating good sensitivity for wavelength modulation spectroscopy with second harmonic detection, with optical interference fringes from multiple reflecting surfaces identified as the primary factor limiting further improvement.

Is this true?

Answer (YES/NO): NO